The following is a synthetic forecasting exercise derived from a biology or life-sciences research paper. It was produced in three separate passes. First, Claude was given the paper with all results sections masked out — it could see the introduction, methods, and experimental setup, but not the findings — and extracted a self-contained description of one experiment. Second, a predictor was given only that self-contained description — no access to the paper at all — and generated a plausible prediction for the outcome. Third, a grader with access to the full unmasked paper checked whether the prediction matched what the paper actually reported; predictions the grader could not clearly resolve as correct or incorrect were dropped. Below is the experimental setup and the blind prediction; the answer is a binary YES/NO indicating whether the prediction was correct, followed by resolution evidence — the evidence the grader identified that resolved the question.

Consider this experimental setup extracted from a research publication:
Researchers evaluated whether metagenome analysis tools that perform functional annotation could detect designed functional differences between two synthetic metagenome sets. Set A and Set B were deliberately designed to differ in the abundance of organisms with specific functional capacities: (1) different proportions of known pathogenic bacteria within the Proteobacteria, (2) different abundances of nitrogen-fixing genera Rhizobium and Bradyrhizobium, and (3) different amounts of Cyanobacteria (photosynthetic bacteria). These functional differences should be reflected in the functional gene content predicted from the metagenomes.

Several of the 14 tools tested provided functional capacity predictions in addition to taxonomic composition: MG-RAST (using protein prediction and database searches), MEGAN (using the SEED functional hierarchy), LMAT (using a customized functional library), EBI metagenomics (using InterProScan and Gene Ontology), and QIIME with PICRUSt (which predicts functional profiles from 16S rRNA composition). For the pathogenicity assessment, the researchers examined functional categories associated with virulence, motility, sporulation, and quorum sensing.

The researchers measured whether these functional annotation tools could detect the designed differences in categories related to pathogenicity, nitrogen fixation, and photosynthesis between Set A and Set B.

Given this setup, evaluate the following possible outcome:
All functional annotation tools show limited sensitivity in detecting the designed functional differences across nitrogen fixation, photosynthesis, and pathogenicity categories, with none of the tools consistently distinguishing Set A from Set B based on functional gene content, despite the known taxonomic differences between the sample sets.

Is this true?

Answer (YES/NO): NO